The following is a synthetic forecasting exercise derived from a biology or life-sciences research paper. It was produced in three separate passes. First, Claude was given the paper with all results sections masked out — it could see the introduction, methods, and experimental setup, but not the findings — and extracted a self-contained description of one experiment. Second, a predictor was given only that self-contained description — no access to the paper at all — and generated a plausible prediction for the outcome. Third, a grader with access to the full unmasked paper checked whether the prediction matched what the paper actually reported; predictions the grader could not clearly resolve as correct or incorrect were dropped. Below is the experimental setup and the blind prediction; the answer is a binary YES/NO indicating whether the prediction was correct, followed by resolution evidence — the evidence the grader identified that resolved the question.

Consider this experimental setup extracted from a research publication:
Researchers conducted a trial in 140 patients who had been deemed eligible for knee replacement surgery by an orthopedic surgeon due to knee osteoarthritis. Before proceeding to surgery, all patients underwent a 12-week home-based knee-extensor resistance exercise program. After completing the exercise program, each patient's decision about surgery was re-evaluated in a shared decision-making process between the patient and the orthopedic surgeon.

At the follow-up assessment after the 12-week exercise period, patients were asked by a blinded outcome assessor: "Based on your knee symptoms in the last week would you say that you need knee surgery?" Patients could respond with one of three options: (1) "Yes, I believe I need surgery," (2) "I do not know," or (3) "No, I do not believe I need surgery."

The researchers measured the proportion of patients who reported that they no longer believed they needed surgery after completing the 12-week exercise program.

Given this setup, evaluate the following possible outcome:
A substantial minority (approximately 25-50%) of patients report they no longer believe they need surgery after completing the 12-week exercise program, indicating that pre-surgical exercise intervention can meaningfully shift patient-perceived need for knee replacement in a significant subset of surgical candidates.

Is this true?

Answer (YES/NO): NO